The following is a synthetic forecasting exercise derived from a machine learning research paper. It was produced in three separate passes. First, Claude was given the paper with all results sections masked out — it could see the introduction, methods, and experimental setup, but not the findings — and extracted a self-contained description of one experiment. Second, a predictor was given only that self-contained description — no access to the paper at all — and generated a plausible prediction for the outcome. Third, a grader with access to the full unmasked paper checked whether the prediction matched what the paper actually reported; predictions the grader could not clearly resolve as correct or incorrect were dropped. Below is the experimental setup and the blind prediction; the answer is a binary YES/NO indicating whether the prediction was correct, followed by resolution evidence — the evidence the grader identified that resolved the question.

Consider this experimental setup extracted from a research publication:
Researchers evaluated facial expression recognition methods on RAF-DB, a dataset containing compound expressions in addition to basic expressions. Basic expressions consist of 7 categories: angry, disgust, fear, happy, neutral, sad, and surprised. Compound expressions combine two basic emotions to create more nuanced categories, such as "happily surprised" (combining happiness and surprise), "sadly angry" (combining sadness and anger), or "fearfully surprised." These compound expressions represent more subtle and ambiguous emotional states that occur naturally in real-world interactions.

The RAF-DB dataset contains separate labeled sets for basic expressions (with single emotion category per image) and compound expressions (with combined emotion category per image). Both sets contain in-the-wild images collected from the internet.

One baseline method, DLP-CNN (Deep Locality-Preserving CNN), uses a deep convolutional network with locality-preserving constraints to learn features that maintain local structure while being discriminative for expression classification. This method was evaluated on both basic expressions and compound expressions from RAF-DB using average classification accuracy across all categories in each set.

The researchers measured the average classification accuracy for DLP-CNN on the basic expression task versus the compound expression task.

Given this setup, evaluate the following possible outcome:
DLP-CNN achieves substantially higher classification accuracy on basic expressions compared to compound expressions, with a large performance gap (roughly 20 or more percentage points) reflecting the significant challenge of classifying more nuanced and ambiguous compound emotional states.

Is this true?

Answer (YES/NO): YES